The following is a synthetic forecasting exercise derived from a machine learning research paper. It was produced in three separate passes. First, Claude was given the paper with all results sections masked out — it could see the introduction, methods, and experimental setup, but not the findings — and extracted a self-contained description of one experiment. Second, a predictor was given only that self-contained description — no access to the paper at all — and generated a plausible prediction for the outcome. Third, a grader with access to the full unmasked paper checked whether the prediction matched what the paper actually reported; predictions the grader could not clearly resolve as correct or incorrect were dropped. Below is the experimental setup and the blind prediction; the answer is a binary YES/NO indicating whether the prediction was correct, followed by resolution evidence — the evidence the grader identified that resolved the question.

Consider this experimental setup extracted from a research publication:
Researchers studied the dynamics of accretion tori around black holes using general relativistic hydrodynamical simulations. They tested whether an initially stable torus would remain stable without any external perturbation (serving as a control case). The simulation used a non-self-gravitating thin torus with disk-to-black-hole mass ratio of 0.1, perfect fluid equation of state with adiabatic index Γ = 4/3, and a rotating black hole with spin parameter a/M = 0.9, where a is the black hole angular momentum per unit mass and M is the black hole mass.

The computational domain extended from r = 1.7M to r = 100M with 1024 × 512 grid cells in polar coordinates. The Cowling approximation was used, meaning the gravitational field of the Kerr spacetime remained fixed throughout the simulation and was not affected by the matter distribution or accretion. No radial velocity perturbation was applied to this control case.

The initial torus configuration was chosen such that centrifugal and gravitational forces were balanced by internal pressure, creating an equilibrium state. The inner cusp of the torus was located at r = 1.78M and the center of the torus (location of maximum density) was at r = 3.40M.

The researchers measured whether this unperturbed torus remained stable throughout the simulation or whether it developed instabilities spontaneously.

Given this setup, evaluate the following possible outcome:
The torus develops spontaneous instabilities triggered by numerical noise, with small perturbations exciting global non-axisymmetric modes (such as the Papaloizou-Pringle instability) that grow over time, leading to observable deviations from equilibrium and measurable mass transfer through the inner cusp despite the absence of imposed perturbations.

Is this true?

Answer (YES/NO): NO